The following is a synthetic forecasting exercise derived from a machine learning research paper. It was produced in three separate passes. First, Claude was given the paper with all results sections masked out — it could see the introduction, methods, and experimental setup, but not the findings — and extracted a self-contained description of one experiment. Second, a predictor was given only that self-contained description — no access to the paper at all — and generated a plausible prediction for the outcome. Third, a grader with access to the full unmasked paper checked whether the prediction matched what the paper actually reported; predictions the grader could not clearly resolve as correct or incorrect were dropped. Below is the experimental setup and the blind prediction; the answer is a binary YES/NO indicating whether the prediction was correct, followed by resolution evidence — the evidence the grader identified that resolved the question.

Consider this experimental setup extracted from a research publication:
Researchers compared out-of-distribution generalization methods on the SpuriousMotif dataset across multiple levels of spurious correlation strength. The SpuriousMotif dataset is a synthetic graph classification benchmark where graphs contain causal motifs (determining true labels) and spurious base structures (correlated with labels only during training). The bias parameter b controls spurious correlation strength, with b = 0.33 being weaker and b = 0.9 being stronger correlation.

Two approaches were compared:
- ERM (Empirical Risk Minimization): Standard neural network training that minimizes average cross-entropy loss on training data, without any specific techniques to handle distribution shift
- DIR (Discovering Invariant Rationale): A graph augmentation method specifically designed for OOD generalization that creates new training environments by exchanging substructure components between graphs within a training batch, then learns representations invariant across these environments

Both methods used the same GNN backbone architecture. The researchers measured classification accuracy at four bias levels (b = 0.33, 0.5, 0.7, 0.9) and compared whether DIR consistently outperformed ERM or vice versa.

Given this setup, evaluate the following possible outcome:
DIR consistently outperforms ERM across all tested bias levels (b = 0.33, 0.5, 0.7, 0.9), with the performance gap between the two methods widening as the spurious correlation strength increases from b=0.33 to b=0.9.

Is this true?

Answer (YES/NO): NO